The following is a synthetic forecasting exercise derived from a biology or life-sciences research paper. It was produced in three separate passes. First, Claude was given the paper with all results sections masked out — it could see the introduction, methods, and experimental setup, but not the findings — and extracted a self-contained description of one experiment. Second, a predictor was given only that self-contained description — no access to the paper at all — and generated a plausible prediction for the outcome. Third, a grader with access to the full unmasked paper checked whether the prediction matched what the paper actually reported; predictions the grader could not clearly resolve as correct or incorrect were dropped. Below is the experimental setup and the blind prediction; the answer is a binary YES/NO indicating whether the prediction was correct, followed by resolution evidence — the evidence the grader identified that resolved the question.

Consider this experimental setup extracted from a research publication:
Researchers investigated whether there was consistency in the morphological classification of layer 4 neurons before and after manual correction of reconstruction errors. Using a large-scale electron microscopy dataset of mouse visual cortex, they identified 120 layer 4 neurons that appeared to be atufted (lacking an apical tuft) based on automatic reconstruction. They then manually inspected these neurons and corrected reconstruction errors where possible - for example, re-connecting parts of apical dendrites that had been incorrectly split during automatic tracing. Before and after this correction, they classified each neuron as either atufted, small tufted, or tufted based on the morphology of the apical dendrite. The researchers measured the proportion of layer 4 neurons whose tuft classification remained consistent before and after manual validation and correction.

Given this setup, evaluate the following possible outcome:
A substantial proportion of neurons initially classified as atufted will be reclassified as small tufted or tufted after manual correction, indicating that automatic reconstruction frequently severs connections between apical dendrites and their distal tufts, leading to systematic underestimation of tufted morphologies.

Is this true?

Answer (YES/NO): NO